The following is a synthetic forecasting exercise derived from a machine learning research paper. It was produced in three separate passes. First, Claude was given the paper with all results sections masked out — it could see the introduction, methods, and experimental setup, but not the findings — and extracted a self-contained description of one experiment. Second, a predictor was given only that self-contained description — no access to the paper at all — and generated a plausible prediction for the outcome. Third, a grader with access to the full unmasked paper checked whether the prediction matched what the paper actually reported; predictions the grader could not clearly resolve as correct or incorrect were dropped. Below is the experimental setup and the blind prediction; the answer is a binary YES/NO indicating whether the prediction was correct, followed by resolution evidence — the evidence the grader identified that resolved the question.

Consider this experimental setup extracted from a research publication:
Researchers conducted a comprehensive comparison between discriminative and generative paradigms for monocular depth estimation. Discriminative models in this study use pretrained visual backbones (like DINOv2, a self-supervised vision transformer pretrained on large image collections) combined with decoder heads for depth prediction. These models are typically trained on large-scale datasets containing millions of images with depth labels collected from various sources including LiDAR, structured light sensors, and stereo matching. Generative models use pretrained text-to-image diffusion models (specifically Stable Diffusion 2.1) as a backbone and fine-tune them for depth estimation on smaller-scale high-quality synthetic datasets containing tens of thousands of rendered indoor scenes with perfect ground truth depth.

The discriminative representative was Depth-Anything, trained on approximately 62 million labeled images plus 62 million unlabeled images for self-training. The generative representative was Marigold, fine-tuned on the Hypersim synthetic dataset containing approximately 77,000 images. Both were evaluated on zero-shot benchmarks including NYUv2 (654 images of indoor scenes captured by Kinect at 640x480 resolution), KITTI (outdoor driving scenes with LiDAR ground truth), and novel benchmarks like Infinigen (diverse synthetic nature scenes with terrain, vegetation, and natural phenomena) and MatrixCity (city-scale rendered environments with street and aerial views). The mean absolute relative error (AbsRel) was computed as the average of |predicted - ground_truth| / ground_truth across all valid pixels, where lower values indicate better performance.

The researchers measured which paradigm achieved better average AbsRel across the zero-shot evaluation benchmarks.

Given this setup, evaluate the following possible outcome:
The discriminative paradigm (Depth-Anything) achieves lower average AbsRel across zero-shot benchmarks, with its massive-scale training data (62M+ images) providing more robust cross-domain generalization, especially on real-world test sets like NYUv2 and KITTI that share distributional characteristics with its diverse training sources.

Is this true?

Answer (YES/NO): YES